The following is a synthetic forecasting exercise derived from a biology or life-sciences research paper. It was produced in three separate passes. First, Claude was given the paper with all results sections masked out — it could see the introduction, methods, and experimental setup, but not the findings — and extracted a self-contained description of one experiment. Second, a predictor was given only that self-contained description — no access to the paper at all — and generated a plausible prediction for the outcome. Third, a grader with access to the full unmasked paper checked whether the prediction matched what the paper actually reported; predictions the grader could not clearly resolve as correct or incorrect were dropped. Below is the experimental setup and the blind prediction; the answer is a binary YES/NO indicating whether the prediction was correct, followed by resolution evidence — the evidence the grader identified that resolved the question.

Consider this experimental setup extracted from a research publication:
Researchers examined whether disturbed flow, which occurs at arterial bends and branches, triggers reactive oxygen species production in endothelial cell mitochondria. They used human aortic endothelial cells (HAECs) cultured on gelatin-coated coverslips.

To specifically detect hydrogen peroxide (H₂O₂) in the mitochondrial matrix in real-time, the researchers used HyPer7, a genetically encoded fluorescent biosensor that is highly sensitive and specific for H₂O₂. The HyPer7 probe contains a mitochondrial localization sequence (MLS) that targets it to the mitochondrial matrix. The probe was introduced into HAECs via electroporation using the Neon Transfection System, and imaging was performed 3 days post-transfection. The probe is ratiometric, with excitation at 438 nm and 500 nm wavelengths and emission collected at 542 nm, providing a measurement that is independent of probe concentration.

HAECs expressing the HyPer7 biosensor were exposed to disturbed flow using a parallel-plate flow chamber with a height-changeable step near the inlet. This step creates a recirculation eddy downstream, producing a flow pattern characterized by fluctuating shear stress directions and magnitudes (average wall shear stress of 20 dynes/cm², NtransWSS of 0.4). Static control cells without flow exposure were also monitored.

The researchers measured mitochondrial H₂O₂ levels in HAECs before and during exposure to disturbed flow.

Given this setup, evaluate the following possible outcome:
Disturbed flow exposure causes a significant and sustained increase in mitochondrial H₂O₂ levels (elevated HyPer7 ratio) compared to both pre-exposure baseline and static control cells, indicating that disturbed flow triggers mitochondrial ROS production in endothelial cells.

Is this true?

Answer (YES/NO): YES